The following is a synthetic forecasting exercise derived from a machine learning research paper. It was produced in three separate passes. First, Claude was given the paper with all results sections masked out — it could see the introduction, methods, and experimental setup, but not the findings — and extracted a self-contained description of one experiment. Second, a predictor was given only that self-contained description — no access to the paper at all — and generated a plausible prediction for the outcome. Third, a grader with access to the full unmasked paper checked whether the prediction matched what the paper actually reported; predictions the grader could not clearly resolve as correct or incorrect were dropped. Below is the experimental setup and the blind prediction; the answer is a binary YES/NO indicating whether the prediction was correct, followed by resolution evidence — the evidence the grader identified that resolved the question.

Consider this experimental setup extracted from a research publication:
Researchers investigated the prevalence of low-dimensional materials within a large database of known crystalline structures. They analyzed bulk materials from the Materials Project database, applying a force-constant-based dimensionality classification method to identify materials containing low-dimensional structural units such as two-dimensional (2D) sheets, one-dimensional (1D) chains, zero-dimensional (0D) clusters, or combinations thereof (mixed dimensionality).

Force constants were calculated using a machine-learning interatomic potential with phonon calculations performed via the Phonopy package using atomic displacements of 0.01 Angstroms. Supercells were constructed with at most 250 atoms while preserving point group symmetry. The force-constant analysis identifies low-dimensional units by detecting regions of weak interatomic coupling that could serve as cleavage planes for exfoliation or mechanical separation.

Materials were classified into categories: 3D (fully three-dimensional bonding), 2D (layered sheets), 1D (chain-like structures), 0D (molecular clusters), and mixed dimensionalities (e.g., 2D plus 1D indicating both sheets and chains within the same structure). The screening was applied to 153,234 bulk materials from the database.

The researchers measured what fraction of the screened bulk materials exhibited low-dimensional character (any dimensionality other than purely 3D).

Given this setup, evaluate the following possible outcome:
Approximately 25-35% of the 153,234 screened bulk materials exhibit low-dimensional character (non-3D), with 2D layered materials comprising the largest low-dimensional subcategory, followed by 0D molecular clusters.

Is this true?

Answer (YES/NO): NO